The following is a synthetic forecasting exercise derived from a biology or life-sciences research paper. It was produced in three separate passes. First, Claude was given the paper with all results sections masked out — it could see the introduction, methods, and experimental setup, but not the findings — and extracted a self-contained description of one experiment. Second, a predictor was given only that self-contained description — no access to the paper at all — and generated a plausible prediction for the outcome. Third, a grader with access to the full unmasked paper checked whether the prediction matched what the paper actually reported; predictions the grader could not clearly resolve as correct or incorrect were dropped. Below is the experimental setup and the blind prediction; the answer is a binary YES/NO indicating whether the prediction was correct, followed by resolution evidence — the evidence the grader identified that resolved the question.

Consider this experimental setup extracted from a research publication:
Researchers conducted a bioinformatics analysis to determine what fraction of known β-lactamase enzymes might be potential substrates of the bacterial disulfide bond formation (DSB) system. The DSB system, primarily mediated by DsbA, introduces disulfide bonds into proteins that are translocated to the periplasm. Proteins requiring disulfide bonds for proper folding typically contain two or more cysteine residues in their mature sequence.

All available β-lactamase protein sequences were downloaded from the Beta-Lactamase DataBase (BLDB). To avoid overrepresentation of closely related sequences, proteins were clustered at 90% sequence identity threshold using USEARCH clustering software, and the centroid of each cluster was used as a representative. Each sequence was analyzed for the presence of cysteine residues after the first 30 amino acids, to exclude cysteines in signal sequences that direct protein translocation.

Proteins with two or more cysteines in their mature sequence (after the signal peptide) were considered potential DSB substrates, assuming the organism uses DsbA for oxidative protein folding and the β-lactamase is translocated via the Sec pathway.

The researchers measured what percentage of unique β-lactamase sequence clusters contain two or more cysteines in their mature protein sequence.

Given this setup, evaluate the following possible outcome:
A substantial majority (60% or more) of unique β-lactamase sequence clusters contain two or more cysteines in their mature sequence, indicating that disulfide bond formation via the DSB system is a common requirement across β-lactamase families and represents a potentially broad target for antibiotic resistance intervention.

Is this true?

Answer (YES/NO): NO